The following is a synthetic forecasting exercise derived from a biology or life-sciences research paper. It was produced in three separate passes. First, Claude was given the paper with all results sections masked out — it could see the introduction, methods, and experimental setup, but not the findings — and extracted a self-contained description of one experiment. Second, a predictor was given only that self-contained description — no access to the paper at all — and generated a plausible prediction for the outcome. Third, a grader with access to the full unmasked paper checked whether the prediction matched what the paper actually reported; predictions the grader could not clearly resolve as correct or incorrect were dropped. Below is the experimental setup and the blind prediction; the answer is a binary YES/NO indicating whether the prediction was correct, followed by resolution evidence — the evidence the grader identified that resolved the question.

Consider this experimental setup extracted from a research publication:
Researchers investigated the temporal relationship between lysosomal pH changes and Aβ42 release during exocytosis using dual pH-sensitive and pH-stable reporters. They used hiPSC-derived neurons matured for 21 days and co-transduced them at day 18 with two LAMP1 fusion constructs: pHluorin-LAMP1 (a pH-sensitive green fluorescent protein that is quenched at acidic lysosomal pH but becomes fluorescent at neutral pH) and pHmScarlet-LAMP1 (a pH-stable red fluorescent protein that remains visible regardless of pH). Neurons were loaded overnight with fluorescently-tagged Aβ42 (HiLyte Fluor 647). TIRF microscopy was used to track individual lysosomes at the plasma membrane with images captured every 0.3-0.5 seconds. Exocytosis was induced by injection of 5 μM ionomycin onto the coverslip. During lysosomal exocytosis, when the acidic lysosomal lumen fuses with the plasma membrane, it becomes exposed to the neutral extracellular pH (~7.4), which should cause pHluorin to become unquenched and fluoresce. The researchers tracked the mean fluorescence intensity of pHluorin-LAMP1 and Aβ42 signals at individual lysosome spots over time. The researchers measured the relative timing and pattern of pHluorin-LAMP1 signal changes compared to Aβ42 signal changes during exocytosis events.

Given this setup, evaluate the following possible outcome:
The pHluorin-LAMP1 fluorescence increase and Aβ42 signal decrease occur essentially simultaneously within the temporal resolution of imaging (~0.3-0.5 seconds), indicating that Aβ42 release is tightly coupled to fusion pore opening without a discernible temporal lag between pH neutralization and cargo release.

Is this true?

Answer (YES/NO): YES